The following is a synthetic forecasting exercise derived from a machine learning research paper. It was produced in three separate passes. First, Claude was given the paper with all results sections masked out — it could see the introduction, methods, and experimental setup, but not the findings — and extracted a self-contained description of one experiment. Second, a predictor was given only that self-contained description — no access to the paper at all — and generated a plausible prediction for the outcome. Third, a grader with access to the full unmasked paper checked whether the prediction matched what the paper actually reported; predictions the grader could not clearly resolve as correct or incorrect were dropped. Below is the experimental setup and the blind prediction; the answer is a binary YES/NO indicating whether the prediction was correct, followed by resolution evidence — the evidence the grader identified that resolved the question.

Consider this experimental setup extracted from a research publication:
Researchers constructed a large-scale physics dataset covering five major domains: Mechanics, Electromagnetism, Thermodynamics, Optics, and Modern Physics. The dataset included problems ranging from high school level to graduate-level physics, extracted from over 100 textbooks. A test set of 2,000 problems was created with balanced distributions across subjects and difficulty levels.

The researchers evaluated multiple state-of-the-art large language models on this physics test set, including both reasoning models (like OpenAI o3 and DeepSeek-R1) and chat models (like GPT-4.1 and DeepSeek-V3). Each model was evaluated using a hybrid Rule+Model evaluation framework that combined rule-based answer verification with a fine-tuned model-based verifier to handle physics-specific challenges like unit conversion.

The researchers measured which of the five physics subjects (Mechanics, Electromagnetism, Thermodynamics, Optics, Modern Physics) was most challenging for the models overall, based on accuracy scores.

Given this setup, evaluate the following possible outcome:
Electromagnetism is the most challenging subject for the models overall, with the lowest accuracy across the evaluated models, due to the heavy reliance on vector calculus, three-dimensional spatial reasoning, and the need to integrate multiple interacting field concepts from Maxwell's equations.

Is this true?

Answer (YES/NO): NO